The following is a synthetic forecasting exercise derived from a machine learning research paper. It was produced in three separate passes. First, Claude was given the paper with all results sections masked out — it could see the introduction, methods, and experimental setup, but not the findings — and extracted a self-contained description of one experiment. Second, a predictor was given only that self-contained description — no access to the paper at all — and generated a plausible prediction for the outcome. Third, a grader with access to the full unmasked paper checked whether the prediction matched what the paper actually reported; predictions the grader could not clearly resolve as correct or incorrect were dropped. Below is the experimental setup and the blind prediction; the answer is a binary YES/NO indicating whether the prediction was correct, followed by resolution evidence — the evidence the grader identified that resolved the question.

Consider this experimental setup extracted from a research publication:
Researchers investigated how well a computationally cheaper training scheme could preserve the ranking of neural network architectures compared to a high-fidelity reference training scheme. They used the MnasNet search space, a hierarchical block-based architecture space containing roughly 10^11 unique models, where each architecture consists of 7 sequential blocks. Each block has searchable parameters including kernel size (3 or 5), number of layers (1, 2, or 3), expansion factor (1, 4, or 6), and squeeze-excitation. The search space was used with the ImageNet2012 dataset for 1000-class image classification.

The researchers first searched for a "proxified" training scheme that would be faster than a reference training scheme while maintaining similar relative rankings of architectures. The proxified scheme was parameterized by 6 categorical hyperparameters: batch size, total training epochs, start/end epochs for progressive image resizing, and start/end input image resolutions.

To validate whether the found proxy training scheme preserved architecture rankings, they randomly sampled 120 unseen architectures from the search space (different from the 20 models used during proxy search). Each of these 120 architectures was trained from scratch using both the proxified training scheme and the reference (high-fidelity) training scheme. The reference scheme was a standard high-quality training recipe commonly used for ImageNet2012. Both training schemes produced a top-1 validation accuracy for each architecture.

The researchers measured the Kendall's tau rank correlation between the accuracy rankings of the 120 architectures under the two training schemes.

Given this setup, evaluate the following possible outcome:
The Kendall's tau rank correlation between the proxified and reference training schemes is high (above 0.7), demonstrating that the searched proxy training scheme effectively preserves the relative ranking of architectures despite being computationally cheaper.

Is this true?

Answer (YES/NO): YES